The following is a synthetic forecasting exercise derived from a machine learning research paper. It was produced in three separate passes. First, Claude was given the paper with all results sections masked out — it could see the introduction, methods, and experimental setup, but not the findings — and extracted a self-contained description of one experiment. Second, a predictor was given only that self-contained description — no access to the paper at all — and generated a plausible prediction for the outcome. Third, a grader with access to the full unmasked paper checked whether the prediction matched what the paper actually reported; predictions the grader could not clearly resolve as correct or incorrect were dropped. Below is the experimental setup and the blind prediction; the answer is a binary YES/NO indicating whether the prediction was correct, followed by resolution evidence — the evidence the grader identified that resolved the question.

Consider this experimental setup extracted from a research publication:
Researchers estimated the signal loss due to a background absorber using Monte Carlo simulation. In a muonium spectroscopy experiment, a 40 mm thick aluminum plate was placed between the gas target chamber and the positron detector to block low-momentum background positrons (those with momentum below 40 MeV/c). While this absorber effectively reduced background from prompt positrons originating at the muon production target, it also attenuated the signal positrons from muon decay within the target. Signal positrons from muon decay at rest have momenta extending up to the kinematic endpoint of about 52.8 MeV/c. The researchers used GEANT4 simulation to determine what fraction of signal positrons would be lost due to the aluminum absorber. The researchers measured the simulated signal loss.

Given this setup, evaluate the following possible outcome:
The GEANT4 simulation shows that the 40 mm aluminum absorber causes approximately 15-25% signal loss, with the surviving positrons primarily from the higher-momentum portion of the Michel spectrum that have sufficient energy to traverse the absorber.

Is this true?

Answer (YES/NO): NO